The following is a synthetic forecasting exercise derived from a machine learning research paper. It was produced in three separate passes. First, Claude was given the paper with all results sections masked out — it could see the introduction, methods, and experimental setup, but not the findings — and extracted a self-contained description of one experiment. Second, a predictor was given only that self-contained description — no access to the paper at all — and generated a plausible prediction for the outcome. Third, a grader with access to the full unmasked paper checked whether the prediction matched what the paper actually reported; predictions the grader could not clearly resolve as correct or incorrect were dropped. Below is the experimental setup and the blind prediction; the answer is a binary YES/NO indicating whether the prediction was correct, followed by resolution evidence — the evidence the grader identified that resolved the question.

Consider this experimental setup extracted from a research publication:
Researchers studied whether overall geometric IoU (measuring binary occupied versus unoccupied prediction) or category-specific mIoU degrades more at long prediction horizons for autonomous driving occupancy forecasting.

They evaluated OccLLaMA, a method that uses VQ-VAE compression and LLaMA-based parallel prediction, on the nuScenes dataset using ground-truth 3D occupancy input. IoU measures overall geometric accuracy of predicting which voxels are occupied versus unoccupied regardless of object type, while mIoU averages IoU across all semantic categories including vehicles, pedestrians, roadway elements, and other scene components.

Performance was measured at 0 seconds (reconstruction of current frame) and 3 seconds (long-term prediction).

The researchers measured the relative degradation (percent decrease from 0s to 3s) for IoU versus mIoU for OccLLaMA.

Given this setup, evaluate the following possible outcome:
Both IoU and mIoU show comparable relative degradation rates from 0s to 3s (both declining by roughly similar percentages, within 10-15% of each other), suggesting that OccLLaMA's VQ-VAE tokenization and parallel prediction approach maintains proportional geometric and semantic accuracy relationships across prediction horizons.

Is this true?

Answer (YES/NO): NO